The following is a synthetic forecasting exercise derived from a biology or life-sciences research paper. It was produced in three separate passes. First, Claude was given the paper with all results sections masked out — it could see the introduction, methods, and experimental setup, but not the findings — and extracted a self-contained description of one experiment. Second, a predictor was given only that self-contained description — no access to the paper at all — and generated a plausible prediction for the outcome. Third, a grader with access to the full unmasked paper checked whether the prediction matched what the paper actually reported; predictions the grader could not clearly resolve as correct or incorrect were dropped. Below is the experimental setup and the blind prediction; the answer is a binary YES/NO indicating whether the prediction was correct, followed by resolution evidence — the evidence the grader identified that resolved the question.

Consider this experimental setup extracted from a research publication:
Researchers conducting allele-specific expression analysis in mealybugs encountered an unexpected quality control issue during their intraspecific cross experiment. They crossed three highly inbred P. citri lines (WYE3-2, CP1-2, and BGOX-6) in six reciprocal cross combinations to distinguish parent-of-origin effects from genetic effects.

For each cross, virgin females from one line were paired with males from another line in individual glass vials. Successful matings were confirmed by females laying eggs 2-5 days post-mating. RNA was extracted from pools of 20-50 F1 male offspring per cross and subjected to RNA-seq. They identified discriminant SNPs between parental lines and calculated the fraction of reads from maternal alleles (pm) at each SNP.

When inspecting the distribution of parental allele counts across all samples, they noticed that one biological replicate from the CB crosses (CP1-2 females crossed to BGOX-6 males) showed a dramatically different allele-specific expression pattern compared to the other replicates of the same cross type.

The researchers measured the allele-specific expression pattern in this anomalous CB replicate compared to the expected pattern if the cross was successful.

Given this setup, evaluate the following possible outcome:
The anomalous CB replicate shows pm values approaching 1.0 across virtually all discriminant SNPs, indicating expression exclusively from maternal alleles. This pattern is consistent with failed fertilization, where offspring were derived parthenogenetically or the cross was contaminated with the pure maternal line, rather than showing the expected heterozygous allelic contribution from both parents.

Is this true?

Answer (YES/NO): NO